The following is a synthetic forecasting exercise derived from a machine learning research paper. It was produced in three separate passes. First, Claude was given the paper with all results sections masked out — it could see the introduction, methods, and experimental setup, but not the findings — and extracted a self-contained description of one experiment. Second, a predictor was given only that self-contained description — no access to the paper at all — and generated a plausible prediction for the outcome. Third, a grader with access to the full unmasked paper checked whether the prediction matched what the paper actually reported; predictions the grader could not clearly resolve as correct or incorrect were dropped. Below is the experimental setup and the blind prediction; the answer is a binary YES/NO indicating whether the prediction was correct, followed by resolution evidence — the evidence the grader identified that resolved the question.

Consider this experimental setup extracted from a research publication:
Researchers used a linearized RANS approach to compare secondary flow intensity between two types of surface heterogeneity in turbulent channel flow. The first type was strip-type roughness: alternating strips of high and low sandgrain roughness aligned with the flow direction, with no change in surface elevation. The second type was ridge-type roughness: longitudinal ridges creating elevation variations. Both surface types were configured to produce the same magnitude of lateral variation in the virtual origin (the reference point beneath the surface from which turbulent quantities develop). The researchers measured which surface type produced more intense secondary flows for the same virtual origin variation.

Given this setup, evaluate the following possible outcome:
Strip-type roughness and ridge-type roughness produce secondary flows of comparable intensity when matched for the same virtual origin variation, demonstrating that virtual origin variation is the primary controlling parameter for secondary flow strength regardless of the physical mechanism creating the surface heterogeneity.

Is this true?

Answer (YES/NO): NO